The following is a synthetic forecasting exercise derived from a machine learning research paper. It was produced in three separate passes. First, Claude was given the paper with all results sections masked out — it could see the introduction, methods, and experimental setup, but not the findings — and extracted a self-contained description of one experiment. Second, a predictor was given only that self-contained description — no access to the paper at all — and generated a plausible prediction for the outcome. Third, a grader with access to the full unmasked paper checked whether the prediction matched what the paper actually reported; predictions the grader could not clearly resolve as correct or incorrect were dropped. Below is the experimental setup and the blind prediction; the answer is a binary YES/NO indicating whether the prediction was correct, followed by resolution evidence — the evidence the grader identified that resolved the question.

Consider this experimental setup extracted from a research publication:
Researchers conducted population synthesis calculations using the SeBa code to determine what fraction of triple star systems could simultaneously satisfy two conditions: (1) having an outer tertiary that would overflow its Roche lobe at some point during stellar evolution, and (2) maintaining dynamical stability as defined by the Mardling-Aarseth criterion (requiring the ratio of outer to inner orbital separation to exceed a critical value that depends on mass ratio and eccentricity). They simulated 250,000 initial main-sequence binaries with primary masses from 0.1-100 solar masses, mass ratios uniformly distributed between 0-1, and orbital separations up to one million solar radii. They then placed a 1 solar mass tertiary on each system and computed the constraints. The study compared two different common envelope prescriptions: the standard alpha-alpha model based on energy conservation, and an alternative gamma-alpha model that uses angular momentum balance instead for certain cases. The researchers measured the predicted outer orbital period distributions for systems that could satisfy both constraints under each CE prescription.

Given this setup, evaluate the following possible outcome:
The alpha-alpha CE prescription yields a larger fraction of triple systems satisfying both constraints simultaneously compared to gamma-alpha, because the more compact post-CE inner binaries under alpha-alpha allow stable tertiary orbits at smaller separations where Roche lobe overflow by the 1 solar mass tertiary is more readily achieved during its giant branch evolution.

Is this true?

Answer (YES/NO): NO